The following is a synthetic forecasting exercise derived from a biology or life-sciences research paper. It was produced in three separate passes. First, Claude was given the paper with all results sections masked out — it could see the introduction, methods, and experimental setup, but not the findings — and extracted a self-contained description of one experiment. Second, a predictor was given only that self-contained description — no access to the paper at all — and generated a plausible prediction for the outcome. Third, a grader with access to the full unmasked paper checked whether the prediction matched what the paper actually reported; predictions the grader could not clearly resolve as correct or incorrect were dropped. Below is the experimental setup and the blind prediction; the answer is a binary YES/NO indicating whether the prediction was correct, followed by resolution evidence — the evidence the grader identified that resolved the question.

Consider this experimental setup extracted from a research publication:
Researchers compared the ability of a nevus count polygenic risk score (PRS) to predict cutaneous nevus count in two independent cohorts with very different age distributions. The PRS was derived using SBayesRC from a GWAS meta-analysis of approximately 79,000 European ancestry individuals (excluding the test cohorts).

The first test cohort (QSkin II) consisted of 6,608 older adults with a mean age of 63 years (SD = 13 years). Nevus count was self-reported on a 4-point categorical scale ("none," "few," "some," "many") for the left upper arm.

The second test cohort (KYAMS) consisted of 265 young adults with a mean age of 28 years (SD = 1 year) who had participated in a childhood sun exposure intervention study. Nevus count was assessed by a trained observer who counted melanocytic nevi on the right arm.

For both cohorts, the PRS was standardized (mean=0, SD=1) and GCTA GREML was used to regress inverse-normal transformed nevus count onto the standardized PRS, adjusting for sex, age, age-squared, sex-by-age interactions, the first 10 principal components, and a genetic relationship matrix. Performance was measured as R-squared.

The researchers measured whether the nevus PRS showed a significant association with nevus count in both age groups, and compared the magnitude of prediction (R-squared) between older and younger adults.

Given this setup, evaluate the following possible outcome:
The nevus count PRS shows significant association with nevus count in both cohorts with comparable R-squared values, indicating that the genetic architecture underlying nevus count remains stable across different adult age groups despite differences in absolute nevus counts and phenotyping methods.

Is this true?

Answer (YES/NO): YES